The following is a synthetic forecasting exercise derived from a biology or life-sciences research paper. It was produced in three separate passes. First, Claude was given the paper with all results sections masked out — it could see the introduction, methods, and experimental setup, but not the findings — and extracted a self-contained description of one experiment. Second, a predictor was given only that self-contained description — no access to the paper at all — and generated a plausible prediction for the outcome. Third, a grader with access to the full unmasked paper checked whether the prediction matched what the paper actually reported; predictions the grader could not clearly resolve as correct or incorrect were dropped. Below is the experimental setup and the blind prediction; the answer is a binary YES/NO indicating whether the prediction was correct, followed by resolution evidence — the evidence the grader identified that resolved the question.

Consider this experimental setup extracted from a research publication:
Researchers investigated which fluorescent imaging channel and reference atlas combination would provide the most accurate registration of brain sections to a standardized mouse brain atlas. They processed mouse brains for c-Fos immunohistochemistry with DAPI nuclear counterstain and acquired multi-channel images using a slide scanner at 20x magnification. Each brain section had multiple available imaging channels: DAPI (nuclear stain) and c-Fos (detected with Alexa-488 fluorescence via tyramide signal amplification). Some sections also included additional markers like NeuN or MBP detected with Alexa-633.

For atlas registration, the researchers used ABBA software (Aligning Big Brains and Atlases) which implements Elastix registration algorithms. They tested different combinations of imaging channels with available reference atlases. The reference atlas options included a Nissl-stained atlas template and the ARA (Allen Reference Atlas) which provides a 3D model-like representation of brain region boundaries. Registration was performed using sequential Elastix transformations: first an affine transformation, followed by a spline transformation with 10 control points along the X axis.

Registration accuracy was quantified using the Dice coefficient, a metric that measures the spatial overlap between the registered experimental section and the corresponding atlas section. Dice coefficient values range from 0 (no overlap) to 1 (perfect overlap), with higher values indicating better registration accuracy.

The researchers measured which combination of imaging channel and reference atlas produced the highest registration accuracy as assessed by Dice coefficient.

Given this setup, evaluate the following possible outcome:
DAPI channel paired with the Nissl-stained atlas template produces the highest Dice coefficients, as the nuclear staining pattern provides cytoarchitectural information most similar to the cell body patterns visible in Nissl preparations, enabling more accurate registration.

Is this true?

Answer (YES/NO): NO